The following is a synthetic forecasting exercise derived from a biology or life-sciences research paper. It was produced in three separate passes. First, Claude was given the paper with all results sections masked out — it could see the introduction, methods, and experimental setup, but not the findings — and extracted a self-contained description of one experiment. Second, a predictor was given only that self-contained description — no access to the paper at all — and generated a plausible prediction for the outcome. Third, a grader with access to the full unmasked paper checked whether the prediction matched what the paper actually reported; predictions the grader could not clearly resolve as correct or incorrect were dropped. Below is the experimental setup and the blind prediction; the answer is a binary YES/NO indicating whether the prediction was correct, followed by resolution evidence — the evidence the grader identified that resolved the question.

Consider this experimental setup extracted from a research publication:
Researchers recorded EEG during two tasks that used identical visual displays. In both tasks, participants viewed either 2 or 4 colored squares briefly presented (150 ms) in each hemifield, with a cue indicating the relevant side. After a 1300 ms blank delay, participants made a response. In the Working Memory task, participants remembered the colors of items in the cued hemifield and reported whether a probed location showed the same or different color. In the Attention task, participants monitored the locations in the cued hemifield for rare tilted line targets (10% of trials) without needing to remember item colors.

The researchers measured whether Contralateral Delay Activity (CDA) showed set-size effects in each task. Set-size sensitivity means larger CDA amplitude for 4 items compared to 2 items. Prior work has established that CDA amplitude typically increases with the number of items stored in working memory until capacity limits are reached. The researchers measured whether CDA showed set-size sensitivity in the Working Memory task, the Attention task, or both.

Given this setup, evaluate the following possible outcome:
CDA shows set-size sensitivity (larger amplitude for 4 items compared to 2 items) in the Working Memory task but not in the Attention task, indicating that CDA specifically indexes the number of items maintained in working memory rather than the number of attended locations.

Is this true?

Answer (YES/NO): YES